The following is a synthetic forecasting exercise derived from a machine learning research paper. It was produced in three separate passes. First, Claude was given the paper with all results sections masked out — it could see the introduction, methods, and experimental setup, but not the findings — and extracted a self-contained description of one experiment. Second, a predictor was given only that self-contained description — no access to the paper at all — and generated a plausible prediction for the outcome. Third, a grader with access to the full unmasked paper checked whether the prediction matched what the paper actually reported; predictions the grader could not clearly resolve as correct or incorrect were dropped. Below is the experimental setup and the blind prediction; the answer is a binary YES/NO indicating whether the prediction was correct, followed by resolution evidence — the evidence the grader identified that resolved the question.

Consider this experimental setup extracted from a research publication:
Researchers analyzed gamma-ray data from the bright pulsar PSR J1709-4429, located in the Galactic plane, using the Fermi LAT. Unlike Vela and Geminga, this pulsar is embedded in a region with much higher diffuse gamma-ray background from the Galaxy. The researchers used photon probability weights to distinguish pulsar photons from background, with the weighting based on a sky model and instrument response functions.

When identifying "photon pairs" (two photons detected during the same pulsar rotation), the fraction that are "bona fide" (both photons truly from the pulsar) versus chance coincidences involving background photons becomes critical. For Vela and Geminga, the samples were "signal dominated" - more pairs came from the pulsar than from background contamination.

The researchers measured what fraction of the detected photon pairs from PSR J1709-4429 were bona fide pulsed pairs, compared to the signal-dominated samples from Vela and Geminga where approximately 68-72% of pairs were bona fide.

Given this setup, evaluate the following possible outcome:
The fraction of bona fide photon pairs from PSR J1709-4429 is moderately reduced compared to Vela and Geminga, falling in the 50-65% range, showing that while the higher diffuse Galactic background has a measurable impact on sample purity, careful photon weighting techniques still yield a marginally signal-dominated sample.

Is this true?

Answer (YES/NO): NO